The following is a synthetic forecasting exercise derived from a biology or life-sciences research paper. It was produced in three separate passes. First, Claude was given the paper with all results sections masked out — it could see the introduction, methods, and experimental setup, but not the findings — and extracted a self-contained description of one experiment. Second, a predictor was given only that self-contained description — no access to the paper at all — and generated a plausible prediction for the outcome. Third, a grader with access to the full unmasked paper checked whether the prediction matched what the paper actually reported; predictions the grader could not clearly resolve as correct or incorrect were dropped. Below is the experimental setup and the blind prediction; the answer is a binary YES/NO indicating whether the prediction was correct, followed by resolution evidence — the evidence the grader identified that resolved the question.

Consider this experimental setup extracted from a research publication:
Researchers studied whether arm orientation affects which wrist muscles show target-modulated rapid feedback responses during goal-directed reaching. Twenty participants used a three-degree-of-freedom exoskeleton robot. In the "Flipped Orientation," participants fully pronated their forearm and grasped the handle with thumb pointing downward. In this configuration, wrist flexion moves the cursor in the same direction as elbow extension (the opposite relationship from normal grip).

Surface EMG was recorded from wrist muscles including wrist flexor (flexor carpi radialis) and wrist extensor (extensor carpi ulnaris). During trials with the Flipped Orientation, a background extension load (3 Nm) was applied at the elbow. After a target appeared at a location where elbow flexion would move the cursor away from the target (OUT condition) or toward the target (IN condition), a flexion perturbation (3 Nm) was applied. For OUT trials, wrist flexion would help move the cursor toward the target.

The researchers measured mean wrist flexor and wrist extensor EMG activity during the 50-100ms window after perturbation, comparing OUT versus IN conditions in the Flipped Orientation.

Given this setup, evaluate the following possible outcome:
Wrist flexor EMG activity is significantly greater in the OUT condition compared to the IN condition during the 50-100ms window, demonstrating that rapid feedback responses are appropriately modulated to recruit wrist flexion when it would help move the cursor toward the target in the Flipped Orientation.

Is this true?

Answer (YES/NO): YES